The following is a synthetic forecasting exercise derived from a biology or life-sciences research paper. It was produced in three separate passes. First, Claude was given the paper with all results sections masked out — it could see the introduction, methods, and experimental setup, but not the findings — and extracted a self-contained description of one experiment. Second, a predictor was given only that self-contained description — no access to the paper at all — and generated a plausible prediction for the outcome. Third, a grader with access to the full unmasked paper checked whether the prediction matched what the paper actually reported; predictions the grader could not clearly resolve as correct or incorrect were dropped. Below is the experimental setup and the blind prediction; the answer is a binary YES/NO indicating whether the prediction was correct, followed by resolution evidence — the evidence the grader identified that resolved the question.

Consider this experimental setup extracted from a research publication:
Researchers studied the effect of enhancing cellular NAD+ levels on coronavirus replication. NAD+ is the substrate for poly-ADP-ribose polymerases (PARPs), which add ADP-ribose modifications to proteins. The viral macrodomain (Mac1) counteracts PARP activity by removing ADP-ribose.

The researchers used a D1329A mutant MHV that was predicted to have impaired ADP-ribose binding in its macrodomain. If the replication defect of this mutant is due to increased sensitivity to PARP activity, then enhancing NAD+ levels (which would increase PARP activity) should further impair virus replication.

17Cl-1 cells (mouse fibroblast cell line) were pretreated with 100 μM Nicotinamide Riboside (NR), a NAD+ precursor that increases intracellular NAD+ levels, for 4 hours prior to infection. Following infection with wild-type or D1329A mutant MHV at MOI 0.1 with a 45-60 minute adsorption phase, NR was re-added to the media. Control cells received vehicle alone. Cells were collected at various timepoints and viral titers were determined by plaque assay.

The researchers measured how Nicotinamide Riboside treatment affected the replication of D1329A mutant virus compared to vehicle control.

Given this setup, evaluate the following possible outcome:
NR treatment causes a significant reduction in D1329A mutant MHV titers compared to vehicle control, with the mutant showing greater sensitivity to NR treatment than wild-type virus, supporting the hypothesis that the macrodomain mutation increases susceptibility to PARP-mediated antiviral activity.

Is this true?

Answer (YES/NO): YES